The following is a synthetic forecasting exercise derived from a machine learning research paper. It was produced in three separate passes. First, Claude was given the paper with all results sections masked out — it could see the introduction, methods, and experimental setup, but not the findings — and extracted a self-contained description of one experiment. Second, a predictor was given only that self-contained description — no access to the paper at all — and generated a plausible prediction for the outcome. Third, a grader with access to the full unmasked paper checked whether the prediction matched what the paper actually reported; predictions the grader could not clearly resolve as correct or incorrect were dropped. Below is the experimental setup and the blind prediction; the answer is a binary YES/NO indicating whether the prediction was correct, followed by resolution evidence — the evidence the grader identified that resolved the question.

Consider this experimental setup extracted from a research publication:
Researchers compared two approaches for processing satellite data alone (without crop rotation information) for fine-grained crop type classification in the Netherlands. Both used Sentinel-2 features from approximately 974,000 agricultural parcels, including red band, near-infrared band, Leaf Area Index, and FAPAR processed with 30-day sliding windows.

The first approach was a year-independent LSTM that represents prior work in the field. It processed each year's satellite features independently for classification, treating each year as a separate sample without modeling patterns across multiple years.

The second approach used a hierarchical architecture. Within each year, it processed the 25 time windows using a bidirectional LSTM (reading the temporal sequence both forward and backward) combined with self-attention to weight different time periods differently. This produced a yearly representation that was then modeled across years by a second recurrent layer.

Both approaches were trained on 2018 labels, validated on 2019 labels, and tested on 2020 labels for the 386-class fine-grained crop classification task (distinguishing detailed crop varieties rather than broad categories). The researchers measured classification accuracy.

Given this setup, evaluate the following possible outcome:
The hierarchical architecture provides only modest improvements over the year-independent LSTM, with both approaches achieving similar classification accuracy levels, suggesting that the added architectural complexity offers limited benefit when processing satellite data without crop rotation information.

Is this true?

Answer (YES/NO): NO